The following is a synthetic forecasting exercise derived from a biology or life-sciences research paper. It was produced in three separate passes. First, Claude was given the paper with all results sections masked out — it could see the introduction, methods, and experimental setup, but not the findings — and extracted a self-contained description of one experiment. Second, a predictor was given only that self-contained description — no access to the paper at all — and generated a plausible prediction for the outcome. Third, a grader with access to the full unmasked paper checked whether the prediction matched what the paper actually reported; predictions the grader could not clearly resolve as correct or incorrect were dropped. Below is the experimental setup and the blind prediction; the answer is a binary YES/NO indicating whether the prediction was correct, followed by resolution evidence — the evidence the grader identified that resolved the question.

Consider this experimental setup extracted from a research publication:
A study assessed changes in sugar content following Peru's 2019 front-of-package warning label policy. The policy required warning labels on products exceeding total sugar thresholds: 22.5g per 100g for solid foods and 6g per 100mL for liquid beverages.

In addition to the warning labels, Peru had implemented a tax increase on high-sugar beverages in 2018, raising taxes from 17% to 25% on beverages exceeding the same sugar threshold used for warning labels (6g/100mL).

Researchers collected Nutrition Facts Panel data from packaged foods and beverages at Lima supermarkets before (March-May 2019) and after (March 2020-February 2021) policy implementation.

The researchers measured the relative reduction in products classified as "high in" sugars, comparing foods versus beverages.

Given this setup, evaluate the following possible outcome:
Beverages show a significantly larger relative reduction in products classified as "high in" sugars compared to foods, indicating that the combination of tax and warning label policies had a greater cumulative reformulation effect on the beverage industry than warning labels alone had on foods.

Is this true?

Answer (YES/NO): YES